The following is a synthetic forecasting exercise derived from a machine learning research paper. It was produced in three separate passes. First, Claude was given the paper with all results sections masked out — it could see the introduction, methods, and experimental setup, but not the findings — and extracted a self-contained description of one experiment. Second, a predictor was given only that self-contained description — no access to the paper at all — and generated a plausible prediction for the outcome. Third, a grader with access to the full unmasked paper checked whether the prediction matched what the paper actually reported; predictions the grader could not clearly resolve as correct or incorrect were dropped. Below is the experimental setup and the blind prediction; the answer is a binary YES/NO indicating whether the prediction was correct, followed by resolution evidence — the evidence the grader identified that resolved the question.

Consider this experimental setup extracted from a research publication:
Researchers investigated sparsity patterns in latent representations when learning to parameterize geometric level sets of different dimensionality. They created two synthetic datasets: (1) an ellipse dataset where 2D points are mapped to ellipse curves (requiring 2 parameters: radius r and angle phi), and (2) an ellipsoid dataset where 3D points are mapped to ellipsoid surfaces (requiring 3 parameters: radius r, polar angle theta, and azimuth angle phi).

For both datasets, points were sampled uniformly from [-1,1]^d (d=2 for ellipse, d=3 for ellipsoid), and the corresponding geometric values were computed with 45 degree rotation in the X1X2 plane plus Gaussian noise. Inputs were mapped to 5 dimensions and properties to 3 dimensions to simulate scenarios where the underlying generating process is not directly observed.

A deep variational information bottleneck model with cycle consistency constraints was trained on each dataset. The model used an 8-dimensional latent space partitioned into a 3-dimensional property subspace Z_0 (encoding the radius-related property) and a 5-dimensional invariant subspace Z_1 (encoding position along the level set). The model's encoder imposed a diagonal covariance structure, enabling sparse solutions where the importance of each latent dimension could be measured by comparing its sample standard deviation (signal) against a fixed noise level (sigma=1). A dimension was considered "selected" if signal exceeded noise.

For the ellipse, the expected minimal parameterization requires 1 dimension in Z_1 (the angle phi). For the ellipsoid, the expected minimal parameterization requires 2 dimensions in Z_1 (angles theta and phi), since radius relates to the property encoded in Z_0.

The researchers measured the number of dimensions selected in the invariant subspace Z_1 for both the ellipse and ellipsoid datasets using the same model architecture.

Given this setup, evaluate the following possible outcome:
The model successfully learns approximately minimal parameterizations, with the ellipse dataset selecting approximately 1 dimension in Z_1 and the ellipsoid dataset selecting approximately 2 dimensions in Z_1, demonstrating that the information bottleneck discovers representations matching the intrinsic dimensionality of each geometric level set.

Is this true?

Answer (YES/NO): YES